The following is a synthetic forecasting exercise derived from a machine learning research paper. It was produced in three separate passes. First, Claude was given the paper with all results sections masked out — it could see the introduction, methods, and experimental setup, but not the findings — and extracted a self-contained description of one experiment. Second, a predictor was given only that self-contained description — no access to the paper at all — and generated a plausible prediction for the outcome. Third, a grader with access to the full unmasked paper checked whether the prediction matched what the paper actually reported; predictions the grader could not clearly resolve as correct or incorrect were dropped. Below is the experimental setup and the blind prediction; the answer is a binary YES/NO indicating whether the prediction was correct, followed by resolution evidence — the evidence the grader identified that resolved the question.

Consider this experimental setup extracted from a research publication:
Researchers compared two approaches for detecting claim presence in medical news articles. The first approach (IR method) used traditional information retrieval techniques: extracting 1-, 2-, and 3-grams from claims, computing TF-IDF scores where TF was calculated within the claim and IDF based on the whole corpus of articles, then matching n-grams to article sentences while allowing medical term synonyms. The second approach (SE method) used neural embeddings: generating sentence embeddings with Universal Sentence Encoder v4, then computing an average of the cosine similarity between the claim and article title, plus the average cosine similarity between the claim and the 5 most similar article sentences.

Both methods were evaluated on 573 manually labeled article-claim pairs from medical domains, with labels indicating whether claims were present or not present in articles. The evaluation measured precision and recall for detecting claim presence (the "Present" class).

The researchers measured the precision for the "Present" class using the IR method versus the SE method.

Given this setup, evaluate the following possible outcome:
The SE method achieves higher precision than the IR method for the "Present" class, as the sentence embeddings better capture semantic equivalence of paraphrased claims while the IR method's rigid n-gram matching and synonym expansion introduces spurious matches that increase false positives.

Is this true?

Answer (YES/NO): NO